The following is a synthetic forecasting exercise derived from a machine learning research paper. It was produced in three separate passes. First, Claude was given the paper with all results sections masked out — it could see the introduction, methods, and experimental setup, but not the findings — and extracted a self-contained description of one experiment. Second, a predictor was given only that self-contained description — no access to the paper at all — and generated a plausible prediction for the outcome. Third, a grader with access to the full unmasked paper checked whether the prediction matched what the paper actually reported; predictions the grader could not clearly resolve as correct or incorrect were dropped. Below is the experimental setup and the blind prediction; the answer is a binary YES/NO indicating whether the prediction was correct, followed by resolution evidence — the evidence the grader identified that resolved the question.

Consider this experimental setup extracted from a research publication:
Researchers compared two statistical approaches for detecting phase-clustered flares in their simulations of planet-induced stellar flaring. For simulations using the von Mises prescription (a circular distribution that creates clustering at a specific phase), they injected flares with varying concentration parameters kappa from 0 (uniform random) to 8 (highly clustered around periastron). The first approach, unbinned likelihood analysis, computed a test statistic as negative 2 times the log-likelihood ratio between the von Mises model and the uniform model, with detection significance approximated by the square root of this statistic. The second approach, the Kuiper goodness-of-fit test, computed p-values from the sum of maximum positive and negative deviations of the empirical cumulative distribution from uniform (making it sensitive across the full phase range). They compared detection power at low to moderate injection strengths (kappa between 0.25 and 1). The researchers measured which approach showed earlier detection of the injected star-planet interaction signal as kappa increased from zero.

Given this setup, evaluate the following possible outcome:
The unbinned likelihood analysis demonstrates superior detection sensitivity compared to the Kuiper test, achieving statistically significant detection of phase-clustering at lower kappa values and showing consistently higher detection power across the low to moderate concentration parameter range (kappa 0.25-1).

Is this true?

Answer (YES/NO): YES